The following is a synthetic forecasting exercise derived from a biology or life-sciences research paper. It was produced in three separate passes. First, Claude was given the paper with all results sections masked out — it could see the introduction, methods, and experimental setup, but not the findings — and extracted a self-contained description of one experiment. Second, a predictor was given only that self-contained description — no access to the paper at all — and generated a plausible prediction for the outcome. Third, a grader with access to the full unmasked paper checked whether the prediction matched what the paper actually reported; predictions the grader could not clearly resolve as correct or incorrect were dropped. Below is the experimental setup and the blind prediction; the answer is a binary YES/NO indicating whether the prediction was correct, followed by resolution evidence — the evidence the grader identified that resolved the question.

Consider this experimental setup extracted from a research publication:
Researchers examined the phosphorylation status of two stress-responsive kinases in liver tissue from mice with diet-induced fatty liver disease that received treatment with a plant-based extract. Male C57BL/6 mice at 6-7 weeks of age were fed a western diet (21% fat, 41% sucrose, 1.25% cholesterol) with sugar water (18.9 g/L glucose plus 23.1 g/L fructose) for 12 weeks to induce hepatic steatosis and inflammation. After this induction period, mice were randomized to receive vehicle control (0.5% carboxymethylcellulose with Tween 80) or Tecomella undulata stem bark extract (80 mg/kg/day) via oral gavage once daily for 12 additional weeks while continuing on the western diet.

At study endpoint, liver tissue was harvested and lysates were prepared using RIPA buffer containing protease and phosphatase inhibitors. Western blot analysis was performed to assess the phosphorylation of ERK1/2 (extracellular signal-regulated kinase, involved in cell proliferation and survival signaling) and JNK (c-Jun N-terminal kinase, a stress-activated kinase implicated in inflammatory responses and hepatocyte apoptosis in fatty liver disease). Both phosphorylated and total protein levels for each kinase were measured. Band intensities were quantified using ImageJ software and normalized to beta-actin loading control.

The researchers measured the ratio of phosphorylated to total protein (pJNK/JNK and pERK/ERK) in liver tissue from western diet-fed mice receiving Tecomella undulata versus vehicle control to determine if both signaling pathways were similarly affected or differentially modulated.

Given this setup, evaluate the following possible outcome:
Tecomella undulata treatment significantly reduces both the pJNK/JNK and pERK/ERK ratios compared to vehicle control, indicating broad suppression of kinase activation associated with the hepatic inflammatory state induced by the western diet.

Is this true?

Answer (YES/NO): YES